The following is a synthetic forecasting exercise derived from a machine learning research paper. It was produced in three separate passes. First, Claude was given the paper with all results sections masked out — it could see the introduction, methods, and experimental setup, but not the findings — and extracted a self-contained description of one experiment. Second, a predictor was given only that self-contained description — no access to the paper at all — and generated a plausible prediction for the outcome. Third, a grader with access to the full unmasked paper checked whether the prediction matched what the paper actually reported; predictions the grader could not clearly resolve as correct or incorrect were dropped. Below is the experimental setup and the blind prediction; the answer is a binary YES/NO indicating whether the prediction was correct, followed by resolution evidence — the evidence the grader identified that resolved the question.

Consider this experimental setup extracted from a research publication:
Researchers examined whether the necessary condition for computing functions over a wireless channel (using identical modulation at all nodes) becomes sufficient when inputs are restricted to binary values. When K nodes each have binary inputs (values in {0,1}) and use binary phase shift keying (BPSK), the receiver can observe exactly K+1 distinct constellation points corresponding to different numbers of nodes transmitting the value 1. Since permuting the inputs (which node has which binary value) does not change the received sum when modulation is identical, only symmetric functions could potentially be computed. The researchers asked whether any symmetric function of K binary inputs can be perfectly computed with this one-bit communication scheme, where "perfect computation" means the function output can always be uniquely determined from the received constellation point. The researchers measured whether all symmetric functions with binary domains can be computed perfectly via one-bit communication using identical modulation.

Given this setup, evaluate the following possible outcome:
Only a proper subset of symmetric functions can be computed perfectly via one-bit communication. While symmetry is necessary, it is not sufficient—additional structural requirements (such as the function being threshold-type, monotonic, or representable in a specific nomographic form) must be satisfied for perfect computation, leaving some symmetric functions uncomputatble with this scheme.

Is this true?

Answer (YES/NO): NO